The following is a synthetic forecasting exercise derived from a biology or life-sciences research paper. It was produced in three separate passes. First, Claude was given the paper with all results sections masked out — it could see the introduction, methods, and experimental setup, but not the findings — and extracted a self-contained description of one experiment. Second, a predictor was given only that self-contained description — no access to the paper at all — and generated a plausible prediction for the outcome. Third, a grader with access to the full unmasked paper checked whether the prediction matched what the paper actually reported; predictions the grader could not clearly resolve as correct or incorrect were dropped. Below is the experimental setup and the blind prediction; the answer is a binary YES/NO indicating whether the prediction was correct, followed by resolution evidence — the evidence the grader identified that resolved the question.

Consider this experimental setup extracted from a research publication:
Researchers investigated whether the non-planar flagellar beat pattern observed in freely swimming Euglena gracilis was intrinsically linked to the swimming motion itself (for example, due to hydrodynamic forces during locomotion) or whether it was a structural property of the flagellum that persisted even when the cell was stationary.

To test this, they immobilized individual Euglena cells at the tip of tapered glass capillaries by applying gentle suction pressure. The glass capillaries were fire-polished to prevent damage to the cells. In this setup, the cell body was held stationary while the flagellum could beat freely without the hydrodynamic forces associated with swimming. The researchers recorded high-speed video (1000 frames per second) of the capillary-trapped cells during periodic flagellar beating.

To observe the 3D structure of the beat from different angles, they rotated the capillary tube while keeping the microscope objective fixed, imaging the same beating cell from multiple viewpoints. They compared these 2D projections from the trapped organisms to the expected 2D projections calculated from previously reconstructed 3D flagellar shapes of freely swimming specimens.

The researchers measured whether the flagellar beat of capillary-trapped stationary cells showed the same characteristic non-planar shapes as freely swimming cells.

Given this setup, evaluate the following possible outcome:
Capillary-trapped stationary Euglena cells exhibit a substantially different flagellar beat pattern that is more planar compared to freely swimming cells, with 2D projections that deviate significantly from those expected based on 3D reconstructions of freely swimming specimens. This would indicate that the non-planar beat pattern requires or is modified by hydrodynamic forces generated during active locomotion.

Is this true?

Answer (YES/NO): NO